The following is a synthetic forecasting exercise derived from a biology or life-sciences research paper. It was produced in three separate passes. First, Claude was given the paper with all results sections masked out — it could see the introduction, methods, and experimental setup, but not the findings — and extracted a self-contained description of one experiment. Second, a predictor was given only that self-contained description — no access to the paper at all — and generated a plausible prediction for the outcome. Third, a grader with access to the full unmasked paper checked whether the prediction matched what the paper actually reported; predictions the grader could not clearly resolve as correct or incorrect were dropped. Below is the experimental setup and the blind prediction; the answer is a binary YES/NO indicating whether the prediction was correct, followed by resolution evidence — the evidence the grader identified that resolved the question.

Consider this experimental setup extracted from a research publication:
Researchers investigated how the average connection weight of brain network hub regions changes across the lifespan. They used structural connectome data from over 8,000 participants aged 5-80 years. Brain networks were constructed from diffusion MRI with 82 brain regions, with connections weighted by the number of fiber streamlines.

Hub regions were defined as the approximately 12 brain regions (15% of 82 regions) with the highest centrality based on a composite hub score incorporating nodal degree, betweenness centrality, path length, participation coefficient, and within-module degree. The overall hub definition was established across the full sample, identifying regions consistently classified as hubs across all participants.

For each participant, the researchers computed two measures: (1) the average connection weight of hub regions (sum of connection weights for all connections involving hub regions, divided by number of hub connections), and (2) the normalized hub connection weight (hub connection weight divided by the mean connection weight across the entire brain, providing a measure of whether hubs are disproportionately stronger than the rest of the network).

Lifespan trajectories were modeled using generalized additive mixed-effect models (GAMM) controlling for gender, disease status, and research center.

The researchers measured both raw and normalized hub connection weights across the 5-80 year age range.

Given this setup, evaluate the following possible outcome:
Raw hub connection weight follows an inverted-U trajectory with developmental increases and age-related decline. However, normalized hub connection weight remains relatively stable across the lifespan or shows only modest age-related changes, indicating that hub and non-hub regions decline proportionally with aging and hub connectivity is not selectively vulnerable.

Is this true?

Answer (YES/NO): NO